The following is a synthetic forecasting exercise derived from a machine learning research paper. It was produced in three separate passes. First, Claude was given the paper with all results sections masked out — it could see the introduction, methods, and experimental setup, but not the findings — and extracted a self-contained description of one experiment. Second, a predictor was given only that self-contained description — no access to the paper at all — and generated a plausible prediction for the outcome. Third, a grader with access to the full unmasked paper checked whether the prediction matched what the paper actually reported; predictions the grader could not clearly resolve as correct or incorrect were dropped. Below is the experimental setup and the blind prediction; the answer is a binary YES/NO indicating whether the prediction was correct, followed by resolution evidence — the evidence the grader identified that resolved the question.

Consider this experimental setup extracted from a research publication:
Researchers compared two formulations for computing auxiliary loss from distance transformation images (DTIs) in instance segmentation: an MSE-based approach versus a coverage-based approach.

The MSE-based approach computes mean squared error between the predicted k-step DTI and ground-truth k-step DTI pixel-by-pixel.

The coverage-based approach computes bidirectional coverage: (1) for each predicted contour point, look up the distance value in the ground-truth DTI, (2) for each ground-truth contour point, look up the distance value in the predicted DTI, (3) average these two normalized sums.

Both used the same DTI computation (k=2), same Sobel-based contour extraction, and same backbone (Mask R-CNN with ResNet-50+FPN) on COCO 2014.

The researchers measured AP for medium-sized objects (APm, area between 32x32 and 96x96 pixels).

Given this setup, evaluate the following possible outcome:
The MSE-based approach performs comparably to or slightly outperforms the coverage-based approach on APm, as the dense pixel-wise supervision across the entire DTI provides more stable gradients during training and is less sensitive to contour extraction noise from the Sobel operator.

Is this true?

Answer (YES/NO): YES